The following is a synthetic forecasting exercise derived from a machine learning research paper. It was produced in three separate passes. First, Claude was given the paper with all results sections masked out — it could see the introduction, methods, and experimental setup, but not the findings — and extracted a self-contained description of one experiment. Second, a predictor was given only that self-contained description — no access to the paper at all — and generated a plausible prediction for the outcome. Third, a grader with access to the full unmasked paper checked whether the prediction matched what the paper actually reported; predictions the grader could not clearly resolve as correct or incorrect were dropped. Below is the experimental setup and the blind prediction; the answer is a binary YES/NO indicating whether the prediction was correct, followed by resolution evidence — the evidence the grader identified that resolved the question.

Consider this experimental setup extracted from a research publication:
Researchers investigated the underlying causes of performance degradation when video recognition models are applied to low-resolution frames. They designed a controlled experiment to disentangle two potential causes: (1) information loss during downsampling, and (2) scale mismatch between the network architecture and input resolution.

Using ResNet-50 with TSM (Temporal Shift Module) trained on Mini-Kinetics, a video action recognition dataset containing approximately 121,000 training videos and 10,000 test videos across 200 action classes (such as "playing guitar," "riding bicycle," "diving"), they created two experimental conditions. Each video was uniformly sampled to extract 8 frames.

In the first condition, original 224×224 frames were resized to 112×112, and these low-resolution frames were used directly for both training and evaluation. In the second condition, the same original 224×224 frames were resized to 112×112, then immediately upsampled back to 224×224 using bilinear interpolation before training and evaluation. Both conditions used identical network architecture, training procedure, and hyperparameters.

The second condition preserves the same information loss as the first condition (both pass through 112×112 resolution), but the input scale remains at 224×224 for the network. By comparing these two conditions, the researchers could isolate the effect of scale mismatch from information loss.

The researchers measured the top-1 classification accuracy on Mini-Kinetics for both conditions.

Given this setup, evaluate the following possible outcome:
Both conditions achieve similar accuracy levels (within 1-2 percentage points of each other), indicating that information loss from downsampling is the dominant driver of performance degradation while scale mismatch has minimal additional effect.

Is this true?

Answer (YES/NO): NO